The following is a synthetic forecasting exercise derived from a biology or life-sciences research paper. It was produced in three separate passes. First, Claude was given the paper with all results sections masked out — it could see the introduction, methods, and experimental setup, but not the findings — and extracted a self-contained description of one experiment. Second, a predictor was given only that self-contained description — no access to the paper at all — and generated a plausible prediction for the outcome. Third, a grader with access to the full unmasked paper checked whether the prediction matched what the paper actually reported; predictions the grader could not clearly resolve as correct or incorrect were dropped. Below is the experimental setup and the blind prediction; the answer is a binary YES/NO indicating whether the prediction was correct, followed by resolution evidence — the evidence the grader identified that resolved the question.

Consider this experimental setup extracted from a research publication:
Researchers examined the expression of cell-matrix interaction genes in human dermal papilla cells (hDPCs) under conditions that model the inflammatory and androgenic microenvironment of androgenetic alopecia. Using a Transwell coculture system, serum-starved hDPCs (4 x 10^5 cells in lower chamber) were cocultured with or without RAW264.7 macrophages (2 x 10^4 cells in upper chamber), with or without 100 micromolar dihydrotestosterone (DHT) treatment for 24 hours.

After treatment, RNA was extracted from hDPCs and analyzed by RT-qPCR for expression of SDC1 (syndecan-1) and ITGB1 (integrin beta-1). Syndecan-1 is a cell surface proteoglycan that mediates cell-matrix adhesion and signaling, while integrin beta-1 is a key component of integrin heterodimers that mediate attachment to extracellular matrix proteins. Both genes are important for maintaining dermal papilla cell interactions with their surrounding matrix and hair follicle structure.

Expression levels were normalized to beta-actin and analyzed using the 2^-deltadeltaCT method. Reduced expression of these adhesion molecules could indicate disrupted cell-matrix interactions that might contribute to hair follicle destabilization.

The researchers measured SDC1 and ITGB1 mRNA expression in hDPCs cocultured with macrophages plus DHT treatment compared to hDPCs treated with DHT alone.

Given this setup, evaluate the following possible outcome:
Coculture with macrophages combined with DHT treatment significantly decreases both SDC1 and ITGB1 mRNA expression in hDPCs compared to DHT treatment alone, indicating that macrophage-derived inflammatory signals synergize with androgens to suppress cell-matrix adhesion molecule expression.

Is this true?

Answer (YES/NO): NO